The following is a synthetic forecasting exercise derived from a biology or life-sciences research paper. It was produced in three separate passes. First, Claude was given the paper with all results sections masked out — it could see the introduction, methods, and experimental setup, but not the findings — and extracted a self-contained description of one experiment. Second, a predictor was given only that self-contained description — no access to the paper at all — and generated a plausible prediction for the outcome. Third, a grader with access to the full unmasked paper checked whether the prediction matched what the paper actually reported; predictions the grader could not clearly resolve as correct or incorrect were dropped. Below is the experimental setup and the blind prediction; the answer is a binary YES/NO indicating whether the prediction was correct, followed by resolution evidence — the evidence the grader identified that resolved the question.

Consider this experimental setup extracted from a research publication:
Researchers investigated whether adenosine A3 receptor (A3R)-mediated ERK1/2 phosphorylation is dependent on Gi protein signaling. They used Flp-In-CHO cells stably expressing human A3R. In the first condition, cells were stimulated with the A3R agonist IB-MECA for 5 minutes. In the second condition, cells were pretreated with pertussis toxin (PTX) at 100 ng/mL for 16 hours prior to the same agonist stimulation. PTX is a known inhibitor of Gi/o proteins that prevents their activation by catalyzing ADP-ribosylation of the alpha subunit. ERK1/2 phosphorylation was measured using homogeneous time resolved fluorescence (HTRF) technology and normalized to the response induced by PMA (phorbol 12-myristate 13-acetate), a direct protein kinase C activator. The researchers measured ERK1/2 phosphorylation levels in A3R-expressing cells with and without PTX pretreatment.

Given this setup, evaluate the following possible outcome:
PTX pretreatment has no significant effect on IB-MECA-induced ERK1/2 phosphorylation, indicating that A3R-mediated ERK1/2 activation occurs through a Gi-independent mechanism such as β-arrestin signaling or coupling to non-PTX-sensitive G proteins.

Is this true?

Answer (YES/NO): NO